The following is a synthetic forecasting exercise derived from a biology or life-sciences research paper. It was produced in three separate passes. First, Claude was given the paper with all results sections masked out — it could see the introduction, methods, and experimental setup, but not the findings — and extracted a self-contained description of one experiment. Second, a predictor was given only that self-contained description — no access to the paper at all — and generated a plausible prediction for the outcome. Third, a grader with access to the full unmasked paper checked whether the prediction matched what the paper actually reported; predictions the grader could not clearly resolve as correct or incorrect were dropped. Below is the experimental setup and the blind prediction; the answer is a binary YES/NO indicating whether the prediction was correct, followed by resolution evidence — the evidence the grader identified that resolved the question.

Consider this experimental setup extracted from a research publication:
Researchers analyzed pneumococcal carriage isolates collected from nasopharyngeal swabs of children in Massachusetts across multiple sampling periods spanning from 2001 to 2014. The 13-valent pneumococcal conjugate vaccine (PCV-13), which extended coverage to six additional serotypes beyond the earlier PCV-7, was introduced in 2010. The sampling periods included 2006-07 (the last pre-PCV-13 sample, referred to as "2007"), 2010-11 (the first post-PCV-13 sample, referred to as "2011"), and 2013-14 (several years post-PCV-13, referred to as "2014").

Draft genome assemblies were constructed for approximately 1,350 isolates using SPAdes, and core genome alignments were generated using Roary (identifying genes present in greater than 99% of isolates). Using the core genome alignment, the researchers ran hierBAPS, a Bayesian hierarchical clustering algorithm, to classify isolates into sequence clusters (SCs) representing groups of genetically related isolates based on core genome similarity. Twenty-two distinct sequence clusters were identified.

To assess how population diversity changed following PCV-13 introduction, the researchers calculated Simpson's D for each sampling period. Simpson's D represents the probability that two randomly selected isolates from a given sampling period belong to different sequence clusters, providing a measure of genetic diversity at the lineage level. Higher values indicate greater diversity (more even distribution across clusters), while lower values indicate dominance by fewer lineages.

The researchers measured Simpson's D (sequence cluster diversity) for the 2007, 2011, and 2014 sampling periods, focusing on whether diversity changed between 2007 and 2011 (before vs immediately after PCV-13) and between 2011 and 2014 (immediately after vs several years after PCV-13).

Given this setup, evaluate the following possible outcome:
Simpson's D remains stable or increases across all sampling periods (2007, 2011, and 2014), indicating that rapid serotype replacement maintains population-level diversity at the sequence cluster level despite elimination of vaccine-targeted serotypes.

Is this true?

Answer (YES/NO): NO